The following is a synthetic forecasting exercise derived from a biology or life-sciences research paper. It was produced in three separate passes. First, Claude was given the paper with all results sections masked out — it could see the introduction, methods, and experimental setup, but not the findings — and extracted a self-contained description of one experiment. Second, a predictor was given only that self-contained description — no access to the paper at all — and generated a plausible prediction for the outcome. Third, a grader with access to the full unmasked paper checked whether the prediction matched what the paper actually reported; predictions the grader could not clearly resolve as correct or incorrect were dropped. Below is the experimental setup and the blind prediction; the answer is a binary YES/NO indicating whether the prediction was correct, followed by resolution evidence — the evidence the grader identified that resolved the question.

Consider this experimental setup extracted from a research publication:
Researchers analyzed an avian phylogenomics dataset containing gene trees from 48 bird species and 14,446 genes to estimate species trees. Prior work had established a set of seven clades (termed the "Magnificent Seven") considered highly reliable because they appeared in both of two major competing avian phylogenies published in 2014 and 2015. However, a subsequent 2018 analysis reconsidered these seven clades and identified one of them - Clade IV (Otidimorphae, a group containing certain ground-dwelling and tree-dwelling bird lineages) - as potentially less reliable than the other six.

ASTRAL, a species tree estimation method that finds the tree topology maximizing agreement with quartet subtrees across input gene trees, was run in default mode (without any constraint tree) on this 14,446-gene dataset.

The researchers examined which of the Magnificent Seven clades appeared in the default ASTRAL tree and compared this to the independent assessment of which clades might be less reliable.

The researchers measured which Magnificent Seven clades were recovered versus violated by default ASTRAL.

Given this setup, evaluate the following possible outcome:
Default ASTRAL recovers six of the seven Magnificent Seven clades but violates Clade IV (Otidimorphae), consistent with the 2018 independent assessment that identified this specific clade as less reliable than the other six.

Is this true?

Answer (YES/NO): YES